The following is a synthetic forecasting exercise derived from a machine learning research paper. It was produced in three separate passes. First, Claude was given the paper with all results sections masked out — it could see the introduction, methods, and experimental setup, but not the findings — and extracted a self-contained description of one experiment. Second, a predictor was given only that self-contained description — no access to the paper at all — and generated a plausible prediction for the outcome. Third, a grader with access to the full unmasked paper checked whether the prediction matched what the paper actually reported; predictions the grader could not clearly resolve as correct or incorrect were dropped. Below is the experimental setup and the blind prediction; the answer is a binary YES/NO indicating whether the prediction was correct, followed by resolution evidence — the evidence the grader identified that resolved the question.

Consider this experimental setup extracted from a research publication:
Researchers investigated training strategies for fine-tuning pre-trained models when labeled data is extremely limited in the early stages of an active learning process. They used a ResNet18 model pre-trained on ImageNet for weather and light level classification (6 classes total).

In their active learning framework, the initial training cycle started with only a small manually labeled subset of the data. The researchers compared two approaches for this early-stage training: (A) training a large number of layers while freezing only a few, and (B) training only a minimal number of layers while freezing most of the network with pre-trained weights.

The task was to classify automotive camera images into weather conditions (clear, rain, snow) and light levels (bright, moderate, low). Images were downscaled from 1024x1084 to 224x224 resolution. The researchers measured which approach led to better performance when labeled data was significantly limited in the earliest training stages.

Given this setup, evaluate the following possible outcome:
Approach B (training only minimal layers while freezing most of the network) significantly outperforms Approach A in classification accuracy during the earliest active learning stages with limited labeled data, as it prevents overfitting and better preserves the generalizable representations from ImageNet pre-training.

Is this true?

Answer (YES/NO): YES